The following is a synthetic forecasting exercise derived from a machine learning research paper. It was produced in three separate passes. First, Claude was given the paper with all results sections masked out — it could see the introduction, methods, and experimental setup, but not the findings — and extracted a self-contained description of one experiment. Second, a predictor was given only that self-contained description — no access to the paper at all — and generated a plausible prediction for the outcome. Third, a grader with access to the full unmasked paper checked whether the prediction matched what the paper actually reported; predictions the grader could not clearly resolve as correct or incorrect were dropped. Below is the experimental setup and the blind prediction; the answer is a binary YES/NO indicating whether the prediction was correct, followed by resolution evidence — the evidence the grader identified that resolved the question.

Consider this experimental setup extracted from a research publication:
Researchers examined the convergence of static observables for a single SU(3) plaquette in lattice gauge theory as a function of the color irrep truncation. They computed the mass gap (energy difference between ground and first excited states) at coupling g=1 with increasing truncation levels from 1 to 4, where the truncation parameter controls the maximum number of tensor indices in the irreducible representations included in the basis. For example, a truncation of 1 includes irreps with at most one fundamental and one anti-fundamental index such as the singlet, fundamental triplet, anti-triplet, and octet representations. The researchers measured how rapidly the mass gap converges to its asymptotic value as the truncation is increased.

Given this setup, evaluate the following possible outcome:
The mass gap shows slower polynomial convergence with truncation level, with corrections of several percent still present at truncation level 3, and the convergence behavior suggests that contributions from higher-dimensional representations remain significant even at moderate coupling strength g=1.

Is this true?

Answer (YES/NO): NO